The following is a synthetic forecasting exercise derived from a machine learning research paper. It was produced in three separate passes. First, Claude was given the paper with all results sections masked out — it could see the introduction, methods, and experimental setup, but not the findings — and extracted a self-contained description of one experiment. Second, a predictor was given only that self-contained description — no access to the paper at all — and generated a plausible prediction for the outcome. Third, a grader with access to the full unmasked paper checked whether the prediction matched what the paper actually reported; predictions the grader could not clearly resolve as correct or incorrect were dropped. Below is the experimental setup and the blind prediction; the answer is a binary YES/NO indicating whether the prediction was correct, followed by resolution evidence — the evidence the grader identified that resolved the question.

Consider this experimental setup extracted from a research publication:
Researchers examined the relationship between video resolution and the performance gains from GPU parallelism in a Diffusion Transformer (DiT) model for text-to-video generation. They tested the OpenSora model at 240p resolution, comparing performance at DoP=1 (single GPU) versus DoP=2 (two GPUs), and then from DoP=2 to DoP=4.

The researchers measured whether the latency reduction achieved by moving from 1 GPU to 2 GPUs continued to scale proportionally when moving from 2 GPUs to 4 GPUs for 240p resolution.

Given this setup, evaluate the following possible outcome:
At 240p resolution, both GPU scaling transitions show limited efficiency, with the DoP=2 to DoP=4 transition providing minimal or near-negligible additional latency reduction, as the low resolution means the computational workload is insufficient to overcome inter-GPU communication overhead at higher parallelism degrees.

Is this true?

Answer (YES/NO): NO